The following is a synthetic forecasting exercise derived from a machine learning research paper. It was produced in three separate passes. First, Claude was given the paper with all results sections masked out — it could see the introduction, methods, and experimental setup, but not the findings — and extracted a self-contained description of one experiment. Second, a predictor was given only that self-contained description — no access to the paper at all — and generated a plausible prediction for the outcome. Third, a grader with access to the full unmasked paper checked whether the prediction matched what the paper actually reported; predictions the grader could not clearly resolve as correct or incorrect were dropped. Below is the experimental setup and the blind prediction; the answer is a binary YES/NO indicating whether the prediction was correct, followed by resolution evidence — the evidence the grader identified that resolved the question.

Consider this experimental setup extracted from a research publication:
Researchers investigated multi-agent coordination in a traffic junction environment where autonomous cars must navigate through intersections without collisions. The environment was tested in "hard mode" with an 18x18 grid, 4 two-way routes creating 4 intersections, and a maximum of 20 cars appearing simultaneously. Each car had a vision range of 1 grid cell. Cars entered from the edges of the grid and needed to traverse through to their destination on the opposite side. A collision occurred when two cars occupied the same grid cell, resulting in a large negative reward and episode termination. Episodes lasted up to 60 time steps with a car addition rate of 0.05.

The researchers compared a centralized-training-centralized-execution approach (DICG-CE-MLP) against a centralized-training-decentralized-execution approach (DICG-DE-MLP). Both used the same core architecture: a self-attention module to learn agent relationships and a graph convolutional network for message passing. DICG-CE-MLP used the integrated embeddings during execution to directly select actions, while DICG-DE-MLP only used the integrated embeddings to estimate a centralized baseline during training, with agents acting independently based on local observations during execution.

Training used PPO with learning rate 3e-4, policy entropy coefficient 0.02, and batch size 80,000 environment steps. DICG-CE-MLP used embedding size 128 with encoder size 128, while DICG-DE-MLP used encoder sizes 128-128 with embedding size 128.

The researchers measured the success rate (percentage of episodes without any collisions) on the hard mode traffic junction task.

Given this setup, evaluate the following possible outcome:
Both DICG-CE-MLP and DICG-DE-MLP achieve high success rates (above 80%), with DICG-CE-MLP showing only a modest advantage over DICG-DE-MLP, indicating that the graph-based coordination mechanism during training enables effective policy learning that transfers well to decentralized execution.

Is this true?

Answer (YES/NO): NO